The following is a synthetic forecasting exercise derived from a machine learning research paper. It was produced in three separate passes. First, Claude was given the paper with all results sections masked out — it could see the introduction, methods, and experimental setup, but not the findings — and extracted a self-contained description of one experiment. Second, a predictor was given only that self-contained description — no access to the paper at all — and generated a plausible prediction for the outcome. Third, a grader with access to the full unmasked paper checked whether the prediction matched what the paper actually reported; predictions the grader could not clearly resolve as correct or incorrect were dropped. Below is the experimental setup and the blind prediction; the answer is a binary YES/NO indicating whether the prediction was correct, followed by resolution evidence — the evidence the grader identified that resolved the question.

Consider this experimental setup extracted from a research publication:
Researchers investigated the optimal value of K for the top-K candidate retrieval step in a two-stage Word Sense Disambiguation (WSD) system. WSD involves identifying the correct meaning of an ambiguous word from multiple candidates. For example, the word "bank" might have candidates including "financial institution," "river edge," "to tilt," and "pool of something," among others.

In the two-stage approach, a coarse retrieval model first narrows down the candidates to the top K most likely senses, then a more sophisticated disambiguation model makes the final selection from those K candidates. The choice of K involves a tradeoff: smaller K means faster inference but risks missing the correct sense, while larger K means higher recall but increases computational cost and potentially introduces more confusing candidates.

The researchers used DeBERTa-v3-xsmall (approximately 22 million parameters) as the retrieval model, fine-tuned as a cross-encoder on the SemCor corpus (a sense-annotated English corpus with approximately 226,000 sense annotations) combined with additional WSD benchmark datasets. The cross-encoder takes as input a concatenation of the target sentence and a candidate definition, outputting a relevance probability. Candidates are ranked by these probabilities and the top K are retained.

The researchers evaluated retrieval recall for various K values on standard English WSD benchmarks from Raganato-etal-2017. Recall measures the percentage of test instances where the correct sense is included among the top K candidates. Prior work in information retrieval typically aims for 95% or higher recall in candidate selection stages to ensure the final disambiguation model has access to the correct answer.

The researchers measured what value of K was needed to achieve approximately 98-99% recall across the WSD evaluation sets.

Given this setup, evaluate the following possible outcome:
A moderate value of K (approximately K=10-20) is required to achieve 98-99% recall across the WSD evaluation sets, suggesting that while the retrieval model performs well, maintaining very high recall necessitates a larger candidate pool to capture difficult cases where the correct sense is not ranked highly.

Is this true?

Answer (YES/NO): NO